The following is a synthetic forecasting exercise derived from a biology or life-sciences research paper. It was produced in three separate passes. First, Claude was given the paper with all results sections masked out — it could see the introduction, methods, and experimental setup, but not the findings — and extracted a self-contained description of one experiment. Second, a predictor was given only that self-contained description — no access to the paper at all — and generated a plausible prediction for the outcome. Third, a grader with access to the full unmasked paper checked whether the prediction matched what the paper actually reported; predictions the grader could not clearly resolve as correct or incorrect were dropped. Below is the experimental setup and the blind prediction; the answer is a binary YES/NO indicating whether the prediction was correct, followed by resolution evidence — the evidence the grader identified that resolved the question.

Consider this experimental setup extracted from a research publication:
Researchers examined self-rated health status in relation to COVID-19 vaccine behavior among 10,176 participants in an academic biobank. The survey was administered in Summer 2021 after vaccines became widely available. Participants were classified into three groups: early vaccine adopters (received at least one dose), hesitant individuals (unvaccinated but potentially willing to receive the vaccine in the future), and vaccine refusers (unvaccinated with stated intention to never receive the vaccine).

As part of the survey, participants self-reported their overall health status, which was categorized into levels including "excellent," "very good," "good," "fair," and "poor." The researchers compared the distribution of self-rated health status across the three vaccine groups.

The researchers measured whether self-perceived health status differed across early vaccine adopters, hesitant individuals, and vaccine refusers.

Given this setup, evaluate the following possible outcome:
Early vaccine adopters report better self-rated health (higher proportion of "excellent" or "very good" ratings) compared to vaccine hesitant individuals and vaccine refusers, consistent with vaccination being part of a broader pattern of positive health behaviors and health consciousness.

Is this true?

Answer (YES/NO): NO